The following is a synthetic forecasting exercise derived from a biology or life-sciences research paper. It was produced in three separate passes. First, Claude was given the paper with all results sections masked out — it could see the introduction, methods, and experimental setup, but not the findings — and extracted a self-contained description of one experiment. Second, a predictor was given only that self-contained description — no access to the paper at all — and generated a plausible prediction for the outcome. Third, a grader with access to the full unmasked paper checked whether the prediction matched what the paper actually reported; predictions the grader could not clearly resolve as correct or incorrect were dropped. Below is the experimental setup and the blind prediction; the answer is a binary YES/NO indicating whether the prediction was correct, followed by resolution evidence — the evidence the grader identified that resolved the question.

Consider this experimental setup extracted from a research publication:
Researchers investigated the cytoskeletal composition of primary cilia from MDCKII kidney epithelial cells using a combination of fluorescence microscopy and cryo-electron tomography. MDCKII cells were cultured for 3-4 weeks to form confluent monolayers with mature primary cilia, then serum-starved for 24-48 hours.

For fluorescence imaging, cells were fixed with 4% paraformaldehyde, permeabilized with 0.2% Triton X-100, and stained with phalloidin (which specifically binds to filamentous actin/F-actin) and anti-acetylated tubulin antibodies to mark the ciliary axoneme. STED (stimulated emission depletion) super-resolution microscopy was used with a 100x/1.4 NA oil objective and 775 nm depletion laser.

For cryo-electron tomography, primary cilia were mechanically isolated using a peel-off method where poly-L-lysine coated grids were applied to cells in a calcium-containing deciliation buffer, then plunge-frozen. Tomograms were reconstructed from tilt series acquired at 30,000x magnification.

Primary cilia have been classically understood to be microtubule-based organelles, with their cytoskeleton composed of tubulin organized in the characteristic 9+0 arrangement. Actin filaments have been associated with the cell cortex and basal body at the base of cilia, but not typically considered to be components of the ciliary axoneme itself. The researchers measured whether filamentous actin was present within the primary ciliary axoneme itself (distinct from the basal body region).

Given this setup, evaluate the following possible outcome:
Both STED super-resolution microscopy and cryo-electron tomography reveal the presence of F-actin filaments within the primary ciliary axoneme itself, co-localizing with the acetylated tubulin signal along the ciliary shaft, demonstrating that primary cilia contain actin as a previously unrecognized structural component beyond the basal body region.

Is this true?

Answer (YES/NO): YES